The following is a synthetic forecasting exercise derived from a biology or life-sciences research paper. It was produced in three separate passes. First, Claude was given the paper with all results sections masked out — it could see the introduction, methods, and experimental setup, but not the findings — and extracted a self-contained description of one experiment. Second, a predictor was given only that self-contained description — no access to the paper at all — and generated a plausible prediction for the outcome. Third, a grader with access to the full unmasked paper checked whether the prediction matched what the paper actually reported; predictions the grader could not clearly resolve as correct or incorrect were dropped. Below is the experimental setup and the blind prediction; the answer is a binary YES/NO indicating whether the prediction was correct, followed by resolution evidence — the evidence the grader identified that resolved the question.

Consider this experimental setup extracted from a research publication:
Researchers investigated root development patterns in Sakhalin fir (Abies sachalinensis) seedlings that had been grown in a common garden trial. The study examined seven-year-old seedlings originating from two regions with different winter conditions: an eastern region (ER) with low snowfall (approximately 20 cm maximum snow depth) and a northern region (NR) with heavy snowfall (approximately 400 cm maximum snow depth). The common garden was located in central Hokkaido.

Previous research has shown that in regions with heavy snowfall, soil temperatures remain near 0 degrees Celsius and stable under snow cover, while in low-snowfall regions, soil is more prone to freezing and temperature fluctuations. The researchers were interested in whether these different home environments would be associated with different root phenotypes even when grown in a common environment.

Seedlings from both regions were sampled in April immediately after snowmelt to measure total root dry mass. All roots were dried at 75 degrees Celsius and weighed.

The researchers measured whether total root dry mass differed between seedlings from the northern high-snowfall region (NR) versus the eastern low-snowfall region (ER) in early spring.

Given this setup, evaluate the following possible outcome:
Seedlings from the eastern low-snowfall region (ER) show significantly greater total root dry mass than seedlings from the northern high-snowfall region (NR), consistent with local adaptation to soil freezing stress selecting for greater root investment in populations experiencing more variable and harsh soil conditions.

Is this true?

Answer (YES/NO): NO